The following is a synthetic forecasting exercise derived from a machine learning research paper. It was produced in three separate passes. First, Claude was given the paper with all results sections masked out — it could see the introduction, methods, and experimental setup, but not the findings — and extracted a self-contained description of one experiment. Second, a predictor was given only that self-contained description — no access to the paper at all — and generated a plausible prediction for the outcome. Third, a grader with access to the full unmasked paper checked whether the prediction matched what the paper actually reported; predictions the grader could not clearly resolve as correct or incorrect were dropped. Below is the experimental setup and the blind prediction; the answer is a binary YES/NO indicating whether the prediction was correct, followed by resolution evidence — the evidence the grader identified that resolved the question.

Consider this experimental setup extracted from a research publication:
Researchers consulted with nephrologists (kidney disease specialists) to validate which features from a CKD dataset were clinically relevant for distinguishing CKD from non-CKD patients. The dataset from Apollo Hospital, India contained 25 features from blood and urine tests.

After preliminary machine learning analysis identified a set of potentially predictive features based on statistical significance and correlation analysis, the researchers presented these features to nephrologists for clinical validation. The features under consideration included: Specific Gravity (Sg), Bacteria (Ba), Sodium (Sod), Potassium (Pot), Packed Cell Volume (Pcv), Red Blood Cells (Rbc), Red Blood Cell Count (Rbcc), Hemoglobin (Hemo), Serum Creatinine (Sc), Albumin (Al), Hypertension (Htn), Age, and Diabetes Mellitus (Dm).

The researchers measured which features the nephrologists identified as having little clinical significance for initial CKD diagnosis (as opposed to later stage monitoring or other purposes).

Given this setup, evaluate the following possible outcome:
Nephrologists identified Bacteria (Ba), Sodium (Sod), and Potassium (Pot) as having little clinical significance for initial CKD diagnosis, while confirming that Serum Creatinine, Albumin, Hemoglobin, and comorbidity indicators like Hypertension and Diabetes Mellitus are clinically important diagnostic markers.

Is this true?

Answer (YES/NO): NO